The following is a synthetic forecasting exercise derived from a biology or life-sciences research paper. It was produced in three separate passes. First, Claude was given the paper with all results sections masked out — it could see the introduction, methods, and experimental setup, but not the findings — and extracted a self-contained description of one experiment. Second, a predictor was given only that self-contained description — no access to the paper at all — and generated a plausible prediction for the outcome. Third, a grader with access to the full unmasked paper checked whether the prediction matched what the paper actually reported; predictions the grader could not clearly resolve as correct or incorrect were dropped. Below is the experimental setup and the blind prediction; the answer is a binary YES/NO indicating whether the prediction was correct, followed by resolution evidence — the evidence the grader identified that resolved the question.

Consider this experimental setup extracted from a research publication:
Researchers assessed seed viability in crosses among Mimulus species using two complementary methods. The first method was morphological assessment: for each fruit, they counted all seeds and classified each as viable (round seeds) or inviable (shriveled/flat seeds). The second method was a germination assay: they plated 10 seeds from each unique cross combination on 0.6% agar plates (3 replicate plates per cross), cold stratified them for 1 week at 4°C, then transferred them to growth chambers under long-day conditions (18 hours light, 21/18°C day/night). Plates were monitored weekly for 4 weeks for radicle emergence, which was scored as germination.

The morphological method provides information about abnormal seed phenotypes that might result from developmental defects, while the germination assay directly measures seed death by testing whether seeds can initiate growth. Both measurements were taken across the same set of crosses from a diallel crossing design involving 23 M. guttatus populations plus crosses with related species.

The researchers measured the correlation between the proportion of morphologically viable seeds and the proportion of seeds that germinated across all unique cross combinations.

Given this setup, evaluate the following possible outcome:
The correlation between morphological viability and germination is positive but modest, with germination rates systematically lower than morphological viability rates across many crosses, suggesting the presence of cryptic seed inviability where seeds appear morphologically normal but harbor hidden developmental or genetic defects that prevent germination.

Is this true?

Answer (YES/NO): NO